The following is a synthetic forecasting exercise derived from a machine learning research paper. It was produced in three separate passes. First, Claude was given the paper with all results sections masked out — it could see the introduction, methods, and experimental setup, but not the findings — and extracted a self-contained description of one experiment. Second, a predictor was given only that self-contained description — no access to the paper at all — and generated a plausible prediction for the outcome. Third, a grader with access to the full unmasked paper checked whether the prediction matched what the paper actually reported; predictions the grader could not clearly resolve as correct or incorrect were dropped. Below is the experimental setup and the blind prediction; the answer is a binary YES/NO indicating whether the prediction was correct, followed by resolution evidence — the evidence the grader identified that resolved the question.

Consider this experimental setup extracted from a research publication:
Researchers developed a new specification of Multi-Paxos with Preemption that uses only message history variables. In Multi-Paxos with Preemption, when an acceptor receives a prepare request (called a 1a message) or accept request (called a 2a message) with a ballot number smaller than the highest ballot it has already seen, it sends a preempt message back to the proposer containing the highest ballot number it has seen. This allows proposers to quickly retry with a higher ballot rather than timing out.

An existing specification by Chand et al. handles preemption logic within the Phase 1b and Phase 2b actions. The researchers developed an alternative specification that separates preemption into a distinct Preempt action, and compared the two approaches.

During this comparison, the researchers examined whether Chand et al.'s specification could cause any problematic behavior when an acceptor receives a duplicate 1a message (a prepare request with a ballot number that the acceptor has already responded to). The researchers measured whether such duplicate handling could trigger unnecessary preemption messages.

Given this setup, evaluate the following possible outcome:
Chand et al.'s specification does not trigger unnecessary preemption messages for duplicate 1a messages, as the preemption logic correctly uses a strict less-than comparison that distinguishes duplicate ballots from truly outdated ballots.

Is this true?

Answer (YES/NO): NO